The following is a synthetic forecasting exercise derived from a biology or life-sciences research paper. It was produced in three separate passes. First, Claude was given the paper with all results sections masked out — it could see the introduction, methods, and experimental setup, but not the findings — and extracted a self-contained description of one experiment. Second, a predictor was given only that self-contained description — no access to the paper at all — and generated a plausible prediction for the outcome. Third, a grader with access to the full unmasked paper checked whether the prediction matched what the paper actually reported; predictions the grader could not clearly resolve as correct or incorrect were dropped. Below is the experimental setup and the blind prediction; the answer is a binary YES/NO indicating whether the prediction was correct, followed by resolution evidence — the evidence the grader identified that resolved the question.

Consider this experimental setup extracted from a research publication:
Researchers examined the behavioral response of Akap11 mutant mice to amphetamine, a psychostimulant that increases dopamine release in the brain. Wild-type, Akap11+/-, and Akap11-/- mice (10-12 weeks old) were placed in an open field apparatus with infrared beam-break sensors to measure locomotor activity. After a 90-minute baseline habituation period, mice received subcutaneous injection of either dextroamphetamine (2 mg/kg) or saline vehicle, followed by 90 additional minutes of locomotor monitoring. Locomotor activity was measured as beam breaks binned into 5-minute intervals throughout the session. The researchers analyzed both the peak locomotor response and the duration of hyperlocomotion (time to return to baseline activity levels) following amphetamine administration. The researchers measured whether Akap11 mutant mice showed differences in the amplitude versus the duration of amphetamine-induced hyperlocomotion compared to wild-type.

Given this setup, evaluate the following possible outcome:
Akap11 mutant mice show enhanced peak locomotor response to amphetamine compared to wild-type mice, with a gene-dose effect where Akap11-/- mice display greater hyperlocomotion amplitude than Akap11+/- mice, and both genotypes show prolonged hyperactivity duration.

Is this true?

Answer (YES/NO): NO